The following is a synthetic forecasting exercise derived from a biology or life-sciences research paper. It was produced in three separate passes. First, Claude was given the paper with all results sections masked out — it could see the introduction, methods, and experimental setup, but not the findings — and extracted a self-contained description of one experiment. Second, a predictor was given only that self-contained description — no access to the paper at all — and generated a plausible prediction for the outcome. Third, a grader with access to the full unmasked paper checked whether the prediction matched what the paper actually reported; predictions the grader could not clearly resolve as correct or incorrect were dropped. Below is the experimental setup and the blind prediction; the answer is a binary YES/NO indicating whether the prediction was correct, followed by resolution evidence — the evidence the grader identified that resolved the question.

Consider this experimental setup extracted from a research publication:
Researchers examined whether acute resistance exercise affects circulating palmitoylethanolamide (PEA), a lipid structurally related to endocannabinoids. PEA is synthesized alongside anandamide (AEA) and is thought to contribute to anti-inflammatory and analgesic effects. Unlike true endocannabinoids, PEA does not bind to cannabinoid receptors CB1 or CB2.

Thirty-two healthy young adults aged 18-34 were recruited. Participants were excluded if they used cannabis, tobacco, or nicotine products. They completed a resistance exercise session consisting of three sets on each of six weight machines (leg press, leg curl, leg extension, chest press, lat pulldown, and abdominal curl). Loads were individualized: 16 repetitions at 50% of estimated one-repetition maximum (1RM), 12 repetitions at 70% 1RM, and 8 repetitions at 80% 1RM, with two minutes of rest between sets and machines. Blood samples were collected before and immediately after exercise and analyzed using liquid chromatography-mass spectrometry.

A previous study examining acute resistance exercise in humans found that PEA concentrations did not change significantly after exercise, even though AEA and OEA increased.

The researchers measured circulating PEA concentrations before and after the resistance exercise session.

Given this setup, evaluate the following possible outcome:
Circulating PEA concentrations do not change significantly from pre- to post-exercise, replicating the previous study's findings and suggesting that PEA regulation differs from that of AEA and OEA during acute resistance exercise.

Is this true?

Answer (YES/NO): NO